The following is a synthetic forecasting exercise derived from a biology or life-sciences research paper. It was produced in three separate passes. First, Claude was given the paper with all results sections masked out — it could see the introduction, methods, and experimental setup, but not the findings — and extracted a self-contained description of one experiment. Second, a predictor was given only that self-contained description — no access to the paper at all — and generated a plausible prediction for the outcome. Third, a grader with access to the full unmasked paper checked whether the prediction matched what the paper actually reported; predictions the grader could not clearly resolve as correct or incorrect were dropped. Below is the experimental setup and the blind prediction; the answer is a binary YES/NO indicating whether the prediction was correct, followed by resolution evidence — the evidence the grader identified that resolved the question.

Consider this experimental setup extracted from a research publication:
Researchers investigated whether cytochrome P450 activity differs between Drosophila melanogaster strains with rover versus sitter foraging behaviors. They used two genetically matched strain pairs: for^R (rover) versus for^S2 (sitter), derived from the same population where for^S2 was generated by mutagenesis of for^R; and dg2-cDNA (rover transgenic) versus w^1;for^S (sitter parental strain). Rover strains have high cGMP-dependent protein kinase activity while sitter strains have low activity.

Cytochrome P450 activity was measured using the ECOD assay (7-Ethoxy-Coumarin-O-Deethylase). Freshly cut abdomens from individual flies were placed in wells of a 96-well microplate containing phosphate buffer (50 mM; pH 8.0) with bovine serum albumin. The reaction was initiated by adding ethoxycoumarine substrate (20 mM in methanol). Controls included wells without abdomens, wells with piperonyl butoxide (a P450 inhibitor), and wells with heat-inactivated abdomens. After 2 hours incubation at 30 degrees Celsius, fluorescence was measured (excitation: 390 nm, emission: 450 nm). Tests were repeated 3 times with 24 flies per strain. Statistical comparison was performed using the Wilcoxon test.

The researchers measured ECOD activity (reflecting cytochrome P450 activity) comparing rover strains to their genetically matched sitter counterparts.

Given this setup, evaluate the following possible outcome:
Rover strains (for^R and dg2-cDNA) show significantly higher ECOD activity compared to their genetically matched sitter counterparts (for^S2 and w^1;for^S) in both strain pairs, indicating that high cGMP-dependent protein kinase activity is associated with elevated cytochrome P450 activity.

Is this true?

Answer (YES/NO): YES